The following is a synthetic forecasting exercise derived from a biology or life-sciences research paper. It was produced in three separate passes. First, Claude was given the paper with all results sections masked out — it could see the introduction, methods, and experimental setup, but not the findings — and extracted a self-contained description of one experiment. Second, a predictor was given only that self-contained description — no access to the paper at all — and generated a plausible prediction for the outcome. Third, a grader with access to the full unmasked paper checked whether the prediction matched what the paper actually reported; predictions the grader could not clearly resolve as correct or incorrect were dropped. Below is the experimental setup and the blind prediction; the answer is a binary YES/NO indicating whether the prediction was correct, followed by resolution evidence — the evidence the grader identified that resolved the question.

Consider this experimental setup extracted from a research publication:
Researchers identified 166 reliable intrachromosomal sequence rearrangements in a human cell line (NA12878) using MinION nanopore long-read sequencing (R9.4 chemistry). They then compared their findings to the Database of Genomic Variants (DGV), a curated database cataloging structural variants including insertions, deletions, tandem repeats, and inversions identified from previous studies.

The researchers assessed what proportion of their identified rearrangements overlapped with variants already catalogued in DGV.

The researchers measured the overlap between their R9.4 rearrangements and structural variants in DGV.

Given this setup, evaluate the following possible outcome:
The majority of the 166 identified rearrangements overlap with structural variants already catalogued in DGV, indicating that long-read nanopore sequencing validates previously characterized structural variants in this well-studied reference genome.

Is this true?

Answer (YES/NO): YES